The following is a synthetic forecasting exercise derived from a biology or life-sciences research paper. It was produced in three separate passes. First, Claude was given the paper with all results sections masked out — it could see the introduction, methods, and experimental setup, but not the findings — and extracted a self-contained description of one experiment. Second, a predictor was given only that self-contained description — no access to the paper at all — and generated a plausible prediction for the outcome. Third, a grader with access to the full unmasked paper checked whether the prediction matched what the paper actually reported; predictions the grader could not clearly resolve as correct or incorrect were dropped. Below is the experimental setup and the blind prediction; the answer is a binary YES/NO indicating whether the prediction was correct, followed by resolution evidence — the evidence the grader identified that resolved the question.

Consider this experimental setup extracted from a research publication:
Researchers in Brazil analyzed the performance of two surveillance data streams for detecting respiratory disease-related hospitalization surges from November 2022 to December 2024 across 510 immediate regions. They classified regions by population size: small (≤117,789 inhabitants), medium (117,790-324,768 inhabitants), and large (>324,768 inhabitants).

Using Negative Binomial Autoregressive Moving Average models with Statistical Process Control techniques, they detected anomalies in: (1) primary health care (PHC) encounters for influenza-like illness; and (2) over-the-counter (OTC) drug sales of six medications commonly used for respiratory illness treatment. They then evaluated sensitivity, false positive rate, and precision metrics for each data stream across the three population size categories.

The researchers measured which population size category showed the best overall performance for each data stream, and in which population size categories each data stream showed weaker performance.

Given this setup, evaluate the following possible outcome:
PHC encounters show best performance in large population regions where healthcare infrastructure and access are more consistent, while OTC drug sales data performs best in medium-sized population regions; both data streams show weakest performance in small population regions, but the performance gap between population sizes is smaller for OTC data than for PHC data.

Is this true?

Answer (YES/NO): NO